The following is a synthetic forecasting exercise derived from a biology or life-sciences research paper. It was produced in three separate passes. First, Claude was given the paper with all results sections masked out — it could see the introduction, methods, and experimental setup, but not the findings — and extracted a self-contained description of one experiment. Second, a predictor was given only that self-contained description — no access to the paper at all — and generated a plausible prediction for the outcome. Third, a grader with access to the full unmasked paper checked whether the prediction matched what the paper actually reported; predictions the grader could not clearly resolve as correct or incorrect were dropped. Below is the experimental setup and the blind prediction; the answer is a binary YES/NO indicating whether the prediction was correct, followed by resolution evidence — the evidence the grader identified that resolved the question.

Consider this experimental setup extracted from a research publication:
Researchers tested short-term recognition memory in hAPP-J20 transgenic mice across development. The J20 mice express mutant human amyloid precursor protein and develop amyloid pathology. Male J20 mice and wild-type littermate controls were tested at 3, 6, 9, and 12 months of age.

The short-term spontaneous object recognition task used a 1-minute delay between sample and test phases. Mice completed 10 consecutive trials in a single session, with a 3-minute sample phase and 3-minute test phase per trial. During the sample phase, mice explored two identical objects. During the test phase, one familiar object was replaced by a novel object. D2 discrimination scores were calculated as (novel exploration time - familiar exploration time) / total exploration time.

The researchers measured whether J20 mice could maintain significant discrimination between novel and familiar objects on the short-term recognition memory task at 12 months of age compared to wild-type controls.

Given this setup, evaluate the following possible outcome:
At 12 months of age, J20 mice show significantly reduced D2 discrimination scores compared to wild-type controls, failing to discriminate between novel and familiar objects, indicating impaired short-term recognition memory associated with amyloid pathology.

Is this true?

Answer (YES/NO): NO